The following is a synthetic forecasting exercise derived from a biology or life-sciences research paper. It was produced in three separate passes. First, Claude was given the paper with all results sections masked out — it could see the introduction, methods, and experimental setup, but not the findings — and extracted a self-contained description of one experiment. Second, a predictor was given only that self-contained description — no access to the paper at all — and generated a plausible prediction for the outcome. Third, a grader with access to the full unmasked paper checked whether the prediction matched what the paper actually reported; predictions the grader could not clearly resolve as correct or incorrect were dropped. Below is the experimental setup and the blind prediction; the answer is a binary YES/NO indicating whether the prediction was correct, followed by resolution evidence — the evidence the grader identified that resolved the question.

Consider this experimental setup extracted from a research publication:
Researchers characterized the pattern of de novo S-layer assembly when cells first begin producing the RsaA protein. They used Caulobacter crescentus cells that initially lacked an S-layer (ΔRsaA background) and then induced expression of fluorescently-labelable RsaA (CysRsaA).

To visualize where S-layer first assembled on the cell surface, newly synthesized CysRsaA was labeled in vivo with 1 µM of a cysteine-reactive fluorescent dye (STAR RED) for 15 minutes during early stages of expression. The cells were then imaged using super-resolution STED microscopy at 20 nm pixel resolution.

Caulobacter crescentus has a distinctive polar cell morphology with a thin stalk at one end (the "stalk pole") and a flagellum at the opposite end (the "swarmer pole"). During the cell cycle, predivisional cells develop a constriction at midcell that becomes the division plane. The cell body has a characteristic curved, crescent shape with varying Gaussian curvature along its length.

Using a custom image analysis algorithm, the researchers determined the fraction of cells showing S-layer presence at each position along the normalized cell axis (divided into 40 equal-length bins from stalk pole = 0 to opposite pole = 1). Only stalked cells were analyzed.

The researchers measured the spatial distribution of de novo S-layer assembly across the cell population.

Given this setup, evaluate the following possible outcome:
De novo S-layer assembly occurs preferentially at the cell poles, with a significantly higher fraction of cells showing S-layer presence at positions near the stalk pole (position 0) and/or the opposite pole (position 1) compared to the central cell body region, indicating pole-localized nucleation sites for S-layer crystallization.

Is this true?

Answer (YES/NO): NO